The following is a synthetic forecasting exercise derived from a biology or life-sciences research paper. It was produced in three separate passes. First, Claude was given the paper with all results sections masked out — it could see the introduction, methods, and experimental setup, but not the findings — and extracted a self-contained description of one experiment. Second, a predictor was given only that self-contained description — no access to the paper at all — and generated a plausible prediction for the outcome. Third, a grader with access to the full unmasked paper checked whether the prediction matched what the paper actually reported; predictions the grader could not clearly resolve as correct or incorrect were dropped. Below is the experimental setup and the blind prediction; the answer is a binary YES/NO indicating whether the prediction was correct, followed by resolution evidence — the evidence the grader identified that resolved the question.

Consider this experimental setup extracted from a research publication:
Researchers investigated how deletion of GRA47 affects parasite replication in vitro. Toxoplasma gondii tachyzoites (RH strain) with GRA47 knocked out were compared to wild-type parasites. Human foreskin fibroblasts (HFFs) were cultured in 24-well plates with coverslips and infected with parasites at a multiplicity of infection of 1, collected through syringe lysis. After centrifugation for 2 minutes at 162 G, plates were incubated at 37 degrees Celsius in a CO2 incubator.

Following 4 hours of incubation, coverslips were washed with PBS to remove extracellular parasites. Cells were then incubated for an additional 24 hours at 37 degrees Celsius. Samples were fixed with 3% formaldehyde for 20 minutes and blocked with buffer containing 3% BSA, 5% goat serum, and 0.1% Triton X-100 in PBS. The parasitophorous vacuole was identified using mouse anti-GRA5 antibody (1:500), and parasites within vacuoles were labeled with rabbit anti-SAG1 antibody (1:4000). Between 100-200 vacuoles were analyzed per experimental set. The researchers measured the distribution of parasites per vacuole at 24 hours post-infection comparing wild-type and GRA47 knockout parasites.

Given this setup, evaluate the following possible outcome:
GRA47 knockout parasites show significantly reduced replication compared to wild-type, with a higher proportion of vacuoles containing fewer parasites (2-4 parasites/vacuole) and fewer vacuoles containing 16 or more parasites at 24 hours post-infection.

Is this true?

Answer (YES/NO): NO